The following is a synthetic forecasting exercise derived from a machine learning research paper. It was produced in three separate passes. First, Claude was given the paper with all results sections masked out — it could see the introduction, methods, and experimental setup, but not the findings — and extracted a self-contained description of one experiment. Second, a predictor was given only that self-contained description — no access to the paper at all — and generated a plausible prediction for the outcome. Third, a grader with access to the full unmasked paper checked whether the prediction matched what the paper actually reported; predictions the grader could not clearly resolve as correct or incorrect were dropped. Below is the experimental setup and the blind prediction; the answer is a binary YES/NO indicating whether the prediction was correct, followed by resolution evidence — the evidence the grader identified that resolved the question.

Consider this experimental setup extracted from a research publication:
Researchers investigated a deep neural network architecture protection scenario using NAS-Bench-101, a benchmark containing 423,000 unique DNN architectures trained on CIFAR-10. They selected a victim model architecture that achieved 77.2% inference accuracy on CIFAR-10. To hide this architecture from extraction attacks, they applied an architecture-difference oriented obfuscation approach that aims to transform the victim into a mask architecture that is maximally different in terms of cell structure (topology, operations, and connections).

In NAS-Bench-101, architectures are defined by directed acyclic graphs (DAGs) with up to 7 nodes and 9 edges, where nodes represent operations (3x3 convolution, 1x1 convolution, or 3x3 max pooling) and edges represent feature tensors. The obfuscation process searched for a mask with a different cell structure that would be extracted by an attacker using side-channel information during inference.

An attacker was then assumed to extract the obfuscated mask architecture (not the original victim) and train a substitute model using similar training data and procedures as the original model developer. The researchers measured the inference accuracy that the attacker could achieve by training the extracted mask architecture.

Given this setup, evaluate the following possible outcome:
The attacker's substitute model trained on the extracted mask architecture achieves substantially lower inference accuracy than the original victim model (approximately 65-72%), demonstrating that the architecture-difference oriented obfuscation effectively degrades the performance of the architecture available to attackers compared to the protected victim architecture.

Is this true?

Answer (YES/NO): NO